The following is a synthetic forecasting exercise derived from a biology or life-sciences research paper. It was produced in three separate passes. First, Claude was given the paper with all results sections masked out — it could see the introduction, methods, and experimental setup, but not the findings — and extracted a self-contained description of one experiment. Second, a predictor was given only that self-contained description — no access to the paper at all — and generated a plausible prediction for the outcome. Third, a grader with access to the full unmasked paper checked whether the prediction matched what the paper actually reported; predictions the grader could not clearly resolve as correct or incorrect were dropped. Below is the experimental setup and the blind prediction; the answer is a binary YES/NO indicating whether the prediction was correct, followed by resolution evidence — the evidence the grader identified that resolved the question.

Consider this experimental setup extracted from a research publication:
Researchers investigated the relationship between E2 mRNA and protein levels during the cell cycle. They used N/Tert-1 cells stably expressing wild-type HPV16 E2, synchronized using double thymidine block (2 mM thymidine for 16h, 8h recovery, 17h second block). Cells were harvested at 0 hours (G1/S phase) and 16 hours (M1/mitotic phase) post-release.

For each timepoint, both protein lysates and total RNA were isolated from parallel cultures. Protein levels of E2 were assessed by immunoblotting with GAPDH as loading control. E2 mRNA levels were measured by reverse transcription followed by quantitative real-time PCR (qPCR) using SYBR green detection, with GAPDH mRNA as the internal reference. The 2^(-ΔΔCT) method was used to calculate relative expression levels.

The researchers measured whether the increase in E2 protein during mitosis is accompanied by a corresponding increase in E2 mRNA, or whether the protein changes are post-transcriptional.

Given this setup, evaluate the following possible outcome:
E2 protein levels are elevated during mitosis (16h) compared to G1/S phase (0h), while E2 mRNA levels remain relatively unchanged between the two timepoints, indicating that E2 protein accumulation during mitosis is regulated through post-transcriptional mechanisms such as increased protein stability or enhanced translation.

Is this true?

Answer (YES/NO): YES